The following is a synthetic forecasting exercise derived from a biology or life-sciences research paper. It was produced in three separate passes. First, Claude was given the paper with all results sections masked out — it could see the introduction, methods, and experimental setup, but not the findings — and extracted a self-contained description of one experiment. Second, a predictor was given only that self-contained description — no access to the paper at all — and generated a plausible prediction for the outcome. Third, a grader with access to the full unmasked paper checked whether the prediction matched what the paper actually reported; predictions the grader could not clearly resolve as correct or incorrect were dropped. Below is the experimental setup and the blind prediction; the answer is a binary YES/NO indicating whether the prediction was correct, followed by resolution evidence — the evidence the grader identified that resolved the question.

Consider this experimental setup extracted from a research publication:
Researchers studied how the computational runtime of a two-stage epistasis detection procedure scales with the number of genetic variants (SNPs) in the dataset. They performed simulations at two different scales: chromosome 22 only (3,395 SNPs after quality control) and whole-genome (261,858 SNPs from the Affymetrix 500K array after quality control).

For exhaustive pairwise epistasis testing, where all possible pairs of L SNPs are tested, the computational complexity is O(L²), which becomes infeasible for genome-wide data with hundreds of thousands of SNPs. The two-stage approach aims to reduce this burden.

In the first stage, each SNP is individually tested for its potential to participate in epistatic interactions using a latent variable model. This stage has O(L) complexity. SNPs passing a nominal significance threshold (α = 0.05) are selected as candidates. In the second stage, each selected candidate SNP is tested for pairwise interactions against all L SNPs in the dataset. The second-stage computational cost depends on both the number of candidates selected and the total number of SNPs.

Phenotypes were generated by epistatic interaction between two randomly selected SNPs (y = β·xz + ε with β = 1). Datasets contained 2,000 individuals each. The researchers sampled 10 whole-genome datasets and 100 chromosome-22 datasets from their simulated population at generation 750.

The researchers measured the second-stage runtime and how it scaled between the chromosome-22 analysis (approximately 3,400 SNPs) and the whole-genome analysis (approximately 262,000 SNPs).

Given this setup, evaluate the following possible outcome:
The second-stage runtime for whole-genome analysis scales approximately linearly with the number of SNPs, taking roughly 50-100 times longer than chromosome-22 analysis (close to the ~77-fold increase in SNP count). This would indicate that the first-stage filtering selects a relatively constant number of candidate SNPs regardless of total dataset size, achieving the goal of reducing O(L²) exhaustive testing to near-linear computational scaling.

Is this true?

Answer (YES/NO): NO